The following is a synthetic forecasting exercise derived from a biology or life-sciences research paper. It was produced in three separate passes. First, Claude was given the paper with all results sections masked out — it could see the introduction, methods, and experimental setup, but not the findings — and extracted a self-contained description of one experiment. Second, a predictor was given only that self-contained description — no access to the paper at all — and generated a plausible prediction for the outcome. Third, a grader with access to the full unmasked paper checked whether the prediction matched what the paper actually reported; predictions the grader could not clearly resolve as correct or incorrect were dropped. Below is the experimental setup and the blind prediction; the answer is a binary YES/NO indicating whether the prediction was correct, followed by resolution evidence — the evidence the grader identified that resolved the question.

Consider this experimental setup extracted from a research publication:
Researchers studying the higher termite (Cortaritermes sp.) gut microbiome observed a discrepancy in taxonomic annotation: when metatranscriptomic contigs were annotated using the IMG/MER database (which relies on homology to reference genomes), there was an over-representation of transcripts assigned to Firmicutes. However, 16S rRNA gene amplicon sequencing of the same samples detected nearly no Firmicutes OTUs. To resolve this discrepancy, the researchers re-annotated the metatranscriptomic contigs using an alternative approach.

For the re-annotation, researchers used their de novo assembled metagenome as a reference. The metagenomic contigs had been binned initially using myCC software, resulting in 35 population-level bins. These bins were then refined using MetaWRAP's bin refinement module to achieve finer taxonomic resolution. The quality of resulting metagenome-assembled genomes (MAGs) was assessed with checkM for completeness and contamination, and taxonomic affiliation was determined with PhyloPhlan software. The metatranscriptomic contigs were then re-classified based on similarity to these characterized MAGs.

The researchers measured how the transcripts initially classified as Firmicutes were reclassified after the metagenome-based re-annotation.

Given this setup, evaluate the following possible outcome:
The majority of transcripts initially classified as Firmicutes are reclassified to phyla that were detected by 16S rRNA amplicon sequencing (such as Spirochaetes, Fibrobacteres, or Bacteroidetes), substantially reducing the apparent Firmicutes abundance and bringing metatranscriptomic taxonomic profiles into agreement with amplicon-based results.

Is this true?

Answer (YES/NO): YES